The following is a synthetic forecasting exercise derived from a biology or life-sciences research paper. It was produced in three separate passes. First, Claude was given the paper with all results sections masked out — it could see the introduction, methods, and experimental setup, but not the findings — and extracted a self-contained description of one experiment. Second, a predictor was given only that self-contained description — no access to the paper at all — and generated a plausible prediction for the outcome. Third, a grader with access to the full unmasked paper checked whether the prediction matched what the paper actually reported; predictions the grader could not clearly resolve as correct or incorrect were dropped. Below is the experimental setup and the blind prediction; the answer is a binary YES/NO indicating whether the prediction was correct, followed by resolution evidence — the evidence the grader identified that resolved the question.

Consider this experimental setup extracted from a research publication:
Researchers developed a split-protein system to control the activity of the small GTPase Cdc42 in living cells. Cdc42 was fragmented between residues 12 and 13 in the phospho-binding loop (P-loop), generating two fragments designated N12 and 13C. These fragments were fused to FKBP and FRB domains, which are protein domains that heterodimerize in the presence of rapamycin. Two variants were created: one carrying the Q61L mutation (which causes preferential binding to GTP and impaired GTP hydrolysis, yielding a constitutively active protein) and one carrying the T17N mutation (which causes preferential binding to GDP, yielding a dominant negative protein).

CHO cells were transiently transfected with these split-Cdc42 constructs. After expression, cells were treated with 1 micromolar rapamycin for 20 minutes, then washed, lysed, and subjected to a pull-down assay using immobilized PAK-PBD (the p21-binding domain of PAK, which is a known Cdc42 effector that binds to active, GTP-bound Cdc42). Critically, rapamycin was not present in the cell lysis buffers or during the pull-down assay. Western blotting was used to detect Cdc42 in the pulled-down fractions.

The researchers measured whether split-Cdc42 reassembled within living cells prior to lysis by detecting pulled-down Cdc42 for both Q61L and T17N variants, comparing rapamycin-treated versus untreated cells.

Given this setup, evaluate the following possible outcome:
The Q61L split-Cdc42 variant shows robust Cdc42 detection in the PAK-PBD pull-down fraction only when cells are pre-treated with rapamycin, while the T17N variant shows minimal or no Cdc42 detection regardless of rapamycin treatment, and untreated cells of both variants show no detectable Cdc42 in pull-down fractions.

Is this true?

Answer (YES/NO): YES